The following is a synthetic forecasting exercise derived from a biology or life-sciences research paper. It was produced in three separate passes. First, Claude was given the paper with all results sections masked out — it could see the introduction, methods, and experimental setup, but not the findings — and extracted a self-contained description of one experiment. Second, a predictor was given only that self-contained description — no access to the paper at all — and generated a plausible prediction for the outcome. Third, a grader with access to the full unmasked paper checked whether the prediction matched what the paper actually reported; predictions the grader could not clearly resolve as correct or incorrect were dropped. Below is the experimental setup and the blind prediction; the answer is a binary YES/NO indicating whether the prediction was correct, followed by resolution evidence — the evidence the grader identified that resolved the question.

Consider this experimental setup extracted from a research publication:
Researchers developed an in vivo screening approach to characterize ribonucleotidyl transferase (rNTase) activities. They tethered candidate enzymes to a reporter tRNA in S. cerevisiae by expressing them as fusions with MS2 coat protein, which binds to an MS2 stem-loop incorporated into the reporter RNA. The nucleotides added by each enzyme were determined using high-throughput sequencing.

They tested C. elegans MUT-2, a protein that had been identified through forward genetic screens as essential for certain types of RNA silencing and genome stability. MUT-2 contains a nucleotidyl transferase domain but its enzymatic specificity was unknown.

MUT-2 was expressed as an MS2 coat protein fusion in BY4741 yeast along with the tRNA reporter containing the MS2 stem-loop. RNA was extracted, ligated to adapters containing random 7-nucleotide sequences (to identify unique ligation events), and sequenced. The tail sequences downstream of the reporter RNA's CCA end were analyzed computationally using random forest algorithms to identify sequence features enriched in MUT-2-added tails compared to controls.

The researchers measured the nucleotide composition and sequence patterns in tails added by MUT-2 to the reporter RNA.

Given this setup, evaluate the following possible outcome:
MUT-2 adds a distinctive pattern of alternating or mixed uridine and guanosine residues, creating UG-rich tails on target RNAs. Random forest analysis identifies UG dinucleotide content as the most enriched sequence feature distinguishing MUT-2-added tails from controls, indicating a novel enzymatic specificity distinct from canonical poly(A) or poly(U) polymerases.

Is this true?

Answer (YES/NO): YES